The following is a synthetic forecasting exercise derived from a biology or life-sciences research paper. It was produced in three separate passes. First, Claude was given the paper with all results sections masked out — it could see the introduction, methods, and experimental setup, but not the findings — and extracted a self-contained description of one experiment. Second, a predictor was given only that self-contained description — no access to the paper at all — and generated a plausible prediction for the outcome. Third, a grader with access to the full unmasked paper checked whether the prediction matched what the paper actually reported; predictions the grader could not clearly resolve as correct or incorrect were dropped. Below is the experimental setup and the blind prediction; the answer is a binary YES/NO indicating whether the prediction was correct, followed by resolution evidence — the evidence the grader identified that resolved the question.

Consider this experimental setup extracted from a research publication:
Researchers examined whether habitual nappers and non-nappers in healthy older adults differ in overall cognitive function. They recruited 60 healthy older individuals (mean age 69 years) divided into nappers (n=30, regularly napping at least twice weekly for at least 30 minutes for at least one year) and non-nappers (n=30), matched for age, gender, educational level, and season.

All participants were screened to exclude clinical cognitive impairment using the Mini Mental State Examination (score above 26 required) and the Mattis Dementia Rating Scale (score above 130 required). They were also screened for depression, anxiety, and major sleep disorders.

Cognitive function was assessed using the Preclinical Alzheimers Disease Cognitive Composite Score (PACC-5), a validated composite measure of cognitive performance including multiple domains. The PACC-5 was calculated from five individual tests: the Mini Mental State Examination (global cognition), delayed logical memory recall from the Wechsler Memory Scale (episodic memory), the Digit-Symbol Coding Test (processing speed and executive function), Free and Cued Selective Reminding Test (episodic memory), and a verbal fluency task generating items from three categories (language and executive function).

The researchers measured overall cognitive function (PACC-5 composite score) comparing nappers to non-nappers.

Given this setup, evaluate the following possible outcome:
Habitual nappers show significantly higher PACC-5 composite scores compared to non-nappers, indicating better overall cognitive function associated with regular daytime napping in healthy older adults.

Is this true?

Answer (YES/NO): NO